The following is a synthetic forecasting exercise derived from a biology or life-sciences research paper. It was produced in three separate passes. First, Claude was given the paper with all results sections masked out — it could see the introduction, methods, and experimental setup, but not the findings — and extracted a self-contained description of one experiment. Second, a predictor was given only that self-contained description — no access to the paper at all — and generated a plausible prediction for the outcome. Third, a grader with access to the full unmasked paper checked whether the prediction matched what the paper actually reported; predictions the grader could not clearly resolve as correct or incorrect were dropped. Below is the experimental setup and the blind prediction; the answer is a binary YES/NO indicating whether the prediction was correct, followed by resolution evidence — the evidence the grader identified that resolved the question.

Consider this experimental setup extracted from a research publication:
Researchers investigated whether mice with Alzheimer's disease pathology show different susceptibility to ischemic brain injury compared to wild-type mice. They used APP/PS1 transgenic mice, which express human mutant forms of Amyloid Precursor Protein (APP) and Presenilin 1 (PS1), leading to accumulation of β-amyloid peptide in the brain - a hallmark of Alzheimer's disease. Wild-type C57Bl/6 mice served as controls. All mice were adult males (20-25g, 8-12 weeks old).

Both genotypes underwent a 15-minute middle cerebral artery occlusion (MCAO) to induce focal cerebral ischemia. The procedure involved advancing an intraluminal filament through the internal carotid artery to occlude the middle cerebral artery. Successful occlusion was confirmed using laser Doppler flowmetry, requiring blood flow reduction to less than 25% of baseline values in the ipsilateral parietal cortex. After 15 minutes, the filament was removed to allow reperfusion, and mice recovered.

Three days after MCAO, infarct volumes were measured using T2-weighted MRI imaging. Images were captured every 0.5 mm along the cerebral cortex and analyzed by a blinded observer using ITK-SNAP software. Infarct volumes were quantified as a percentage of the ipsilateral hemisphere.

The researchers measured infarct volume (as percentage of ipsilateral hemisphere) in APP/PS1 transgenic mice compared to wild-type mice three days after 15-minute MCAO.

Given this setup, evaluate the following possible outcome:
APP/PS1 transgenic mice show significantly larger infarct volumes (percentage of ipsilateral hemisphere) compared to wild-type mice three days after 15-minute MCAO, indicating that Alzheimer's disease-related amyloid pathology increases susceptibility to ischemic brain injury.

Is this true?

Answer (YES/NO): NO